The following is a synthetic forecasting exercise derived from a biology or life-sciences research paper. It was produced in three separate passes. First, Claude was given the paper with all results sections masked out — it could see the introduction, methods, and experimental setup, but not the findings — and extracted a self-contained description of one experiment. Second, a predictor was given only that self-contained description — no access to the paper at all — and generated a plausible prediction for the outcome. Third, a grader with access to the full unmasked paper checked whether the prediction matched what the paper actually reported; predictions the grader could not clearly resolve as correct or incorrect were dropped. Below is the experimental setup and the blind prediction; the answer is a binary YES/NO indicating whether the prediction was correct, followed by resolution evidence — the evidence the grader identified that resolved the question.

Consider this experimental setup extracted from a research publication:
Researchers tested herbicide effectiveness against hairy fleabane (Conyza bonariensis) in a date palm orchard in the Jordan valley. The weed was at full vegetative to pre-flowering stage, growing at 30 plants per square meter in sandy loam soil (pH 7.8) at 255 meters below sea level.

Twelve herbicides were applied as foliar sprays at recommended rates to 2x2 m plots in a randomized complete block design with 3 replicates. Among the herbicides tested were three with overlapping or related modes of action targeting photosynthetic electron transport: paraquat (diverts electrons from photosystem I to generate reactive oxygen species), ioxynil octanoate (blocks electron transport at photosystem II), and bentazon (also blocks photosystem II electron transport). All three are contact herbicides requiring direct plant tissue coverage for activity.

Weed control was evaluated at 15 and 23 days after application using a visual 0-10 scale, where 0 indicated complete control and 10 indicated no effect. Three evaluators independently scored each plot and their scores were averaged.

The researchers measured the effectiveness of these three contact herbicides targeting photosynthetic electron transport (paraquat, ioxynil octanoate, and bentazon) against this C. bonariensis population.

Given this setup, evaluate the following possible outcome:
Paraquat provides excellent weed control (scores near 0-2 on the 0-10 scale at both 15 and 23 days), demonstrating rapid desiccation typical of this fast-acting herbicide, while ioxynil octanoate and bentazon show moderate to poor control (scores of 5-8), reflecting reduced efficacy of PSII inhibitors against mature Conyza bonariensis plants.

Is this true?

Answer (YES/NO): NO